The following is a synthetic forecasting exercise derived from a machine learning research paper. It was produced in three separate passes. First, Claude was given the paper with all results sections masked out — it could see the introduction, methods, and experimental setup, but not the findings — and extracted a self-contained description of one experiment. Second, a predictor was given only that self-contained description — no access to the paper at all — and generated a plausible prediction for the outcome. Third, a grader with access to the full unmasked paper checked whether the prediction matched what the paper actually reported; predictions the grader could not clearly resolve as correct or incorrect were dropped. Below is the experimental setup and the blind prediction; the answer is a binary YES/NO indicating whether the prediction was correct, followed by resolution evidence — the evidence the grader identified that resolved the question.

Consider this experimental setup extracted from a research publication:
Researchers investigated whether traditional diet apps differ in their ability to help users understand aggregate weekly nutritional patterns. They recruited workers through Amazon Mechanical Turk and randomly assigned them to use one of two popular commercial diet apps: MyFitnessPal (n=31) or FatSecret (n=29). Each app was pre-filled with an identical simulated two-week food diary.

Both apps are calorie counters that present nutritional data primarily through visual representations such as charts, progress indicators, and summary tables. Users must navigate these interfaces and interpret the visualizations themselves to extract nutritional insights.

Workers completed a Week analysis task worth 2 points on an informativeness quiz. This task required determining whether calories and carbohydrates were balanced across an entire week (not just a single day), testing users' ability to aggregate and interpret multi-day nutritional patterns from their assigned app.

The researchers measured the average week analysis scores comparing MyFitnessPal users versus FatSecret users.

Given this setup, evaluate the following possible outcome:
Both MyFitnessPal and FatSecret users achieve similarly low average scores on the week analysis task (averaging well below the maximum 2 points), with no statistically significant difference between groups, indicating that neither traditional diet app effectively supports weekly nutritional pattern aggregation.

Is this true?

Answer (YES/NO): NO